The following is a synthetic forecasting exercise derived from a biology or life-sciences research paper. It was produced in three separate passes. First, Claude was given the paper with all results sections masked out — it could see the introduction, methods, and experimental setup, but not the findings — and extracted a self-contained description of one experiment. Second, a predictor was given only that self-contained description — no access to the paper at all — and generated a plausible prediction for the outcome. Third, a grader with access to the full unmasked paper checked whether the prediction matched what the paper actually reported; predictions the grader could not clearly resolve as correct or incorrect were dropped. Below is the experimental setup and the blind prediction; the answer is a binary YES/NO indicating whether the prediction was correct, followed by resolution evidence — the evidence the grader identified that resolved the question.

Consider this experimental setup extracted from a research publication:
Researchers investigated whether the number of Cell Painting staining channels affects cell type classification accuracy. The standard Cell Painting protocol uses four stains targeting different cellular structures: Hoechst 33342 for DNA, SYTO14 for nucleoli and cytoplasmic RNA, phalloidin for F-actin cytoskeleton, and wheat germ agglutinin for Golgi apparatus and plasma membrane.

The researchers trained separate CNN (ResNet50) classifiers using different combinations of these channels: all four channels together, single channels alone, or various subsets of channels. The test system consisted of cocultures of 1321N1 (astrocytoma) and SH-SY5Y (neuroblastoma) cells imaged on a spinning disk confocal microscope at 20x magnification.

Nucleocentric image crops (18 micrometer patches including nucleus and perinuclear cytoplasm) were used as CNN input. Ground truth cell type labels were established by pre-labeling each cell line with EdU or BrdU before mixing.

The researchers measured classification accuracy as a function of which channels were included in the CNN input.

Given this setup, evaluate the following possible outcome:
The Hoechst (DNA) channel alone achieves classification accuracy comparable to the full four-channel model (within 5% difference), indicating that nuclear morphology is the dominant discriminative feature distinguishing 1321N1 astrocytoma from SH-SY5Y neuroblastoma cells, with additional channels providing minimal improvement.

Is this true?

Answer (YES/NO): NO